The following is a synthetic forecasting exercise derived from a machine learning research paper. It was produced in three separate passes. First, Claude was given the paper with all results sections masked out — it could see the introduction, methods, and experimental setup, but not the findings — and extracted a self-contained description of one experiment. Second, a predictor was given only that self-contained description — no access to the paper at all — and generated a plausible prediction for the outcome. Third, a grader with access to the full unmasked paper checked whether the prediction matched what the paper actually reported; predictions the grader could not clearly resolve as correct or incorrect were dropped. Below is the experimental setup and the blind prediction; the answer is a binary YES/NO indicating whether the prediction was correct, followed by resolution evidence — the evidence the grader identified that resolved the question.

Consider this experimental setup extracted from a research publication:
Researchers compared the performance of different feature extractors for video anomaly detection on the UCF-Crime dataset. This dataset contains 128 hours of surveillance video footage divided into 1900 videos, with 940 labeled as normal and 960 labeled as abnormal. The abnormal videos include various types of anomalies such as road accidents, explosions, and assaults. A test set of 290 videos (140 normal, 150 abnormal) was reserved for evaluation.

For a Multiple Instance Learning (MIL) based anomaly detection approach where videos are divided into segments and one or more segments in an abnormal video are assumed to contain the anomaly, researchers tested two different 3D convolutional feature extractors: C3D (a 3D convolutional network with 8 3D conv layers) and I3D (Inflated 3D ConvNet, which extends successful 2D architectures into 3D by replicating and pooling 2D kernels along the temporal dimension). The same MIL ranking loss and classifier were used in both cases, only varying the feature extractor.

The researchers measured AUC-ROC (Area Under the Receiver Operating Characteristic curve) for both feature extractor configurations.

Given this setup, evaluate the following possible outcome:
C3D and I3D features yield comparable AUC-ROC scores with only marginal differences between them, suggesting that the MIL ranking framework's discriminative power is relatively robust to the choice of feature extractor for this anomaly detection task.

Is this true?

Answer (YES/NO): NO